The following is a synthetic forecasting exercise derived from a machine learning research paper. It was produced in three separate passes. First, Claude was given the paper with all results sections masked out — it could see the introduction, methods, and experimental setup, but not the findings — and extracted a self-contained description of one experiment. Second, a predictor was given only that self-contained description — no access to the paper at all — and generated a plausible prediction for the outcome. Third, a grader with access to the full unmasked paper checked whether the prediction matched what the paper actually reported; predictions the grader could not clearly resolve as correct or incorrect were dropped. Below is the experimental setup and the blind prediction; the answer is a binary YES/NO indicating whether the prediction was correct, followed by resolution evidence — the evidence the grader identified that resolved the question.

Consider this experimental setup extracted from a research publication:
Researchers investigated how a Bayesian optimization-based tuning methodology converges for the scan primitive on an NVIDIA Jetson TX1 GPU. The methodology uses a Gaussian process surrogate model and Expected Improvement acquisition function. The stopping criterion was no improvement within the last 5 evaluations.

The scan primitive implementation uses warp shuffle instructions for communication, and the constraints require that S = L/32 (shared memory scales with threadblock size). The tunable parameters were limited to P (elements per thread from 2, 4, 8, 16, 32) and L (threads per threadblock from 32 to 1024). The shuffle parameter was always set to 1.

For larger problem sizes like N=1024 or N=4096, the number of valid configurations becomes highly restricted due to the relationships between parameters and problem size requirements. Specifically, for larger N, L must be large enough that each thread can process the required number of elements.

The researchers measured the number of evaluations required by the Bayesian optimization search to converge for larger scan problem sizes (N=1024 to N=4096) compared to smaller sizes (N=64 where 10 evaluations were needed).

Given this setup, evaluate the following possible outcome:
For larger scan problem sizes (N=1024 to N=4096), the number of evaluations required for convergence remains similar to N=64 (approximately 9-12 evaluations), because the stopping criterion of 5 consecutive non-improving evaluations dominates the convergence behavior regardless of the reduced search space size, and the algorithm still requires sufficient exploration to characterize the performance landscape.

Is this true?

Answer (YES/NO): NO